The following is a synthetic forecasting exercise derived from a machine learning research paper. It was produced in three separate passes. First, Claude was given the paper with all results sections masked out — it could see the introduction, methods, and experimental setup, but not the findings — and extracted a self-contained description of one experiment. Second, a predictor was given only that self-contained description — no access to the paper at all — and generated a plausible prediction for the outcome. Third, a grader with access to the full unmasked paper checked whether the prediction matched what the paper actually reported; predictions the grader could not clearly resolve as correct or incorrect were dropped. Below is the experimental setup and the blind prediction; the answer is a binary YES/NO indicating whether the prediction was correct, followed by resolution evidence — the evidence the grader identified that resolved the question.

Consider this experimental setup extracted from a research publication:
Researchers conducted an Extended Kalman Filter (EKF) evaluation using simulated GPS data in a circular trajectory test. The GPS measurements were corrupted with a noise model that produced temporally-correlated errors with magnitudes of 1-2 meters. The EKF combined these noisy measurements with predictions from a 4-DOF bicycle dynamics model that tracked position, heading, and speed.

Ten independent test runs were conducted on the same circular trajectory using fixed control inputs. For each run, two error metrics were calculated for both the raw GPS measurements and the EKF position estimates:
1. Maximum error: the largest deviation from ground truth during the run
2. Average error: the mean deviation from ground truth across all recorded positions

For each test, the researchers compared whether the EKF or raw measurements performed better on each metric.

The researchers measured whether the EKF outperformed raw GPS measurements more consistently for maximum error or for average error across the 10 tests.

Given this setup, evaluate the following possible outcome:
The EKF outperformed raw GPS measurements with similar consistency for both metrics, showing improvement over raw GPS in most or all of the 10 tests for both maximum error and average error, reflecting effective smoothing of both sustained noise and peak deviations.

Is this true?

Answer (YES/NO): YES